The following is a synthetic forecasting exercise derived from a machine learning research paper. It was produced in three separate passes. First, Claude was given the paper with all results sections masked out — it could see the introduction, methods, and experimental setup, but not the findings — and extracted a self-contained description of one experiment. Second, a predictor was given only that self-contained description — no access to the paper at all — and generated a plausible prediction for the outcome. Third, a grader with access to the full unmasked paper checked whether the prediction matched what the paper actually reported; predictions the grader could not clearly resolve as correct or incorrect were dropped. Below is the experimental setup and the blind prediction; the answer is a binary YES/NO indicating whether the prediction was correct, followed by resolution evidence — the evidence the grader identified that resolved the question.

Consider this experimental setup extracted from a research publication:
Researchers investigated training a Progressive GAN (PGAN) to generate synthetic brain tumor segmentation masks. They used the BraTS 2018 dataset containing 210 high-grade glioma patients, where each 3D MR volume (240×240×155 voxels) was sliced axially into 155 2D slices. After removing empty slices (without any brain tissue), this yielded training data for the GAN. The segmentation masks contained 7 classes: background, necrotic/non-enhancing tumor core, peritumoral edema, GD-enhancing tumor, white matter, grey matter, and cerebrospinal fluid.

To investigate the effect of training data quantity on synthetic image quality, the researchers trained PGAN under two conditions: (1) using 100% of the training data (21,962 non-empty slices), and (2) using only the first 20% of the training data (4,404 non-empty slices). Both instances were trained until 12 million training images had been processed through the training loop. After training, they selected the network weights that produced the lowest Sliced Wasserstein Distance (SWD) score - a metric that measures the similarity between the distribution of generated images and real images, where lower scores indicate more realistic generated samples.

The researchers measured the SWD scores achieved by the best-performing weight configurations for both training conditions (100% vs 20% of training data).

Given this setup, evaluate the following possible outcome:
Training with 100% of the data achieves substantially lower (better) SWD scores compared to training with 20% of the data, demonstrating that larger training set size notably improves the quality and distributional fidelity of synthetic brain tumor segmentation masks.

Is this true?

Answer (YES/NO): NO